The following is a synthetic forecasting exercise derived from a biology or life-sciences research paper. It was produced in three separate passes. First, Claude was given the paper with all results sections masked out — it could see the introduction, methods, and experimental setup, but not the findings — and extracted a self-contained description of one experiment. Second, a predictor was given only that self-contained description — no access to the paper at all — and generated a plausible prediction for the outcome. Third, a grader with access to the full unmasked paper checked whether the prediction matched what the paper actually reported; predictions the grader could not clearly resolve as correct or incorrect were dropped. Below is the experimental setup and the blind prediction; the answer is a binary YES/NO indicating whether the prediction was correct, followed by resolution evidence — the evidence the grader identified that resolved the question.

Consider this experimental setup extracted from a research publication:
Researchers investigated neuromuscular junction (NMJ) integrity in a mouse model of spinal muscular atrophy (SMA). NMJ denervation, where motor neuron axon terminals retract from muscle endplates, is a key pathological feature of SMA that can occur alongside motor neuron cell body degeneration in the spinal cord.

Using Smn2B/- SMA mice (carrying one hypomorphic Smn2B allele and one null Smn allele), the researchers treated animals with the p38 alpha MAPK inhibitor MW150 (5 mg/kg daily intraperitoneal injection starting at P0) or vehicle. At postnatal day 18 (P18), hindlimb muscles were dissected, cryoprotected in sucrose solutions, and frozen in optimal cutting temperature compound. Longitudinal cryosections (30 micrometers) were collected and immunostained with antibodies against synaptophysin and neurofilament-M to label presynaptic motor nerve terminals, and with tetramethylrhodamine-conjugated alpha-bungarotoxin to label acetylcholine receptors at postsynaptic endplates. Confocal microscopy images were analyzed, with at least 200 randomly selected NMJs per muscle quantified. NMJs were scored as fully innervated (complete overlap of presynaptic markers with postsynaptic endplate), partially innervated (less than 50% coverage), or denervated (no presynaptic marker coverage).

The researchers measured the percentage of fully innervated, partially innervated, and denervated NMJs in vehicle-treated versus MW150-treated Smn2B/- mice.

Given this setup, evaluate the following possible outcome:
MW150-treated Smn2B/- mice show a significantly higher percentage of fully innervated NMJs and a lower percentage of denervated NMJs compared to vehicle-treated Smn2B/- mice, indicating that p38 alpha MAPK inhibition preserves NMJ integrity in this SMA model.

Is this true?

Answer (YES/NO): NO